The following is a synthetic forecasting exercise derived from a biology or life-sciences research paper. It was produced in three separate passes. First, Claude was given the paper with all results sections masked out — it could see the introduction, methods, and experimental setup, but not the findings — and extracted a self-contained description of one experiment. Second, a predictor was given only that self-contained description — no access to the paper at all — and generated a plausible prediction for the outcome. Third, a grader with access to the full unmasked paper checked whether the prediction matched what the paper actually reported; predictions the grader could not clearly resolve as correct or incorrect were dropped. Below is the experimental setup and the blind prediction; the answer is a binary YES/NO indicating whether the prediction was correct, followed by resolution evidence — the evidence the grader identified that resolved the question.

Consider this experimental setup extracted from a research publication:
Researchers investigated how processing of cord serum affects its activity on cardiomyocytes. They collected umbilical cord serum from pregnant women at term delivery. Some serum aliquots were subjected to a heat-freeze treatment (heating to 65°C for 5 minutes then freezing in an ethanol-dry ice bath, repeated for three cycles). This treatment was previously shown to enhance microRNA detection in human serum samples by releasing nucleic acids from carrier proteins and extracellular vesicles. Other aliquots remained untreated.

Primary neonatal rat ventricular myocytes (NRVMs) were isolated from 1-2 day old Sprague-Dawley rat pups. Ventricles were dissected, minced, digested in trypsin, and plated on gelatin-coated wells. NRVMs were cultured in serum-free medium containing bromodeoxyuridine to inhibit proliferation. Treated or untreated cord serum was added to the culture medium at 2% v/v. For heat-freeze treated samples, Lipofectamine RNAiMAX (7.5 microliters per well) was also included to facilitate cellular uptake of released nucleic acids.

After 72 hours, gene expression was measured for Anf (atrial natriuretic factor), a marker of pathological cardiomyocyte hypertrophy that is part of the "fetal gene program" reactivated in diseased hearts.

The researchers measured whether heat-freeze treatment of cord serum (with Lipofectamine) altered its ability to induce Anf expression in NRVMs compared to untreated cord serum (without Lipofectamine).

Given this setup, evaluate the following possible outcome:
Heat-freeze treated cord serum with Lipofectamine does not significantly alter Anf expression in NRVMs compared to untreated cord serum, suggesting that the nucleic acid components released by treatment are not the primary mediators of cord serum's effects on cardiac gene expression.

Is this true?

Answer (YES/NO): NO